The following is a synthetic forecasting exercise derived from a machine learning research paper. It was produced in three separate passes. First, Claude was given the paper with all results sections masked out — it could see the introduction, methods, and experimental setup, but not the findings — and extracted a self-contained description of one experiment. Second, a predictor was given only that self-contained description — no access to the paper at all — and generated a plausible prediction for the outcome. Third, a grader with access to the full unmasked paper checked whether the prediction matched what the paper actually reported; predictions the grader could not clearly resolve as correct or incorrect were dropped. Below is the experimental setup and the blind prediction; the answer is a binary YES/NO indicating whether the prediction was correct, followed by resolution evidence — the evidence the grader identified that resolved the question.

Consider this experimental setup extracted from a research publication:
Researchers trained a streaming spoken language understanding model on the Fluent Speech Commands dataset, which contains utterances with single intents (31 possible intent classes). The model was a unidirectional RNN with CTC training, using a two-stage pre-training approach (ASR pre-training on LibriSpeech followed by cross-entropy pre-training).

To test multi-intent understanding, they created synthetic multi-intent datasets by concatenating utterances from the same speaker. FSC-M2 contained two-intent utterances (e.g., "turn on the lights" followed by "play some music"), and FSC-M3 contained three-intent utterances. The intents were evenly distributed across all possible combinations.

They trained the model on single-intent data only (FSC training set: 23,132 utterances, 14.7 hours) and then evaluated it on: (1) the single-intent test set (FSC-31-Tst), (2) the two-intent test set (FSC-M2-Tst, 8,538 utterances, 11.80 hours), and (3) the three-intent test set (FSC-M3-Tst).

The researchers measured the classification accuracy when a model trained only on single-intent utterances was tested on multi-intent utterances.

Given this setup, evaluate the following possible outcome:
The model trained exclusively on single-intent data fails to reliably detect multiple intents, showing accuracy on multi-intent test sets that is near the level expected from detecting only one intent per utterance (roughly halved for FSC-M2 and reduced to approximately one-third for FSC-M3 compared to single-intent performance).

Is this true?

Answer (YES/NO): NO